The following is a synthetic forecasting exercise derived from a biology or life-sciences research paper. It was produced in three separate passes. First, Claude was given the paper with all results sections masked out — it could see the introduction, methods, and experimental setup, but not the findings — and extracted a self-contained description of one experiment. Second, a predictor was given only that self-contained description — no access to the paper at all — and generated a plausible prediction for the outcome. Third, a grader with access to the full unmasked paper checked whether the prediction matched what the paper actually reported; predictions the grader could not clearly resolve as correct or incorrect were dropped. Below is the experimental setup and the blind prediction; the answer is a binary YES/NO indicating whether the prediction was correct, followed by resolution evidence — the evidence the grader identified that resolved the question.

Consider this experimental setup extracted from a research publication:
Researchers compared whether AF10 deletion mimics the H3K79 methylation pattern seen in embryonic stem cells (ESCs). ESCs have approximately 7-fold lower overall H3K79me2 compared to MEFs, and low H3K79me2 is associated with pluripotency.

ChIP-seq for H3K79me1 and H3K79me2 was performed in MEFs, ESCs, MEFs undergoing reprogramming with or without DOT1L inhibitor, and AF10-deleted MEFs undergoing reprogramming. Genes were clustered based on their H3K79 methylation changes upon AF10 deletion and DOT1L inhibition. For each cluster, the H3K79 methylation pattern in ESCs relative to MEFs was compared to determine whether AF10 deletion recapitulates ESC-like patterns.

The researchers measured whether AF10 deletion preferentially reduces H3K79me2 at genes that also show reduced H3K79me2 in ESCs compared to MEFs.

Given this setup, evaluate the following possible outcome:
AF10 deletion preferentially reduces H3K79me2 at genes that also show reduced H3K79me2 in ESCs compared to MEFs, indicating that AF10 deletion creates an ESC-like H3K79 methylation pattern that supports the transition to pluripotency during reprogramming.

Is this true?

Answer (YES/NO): NO